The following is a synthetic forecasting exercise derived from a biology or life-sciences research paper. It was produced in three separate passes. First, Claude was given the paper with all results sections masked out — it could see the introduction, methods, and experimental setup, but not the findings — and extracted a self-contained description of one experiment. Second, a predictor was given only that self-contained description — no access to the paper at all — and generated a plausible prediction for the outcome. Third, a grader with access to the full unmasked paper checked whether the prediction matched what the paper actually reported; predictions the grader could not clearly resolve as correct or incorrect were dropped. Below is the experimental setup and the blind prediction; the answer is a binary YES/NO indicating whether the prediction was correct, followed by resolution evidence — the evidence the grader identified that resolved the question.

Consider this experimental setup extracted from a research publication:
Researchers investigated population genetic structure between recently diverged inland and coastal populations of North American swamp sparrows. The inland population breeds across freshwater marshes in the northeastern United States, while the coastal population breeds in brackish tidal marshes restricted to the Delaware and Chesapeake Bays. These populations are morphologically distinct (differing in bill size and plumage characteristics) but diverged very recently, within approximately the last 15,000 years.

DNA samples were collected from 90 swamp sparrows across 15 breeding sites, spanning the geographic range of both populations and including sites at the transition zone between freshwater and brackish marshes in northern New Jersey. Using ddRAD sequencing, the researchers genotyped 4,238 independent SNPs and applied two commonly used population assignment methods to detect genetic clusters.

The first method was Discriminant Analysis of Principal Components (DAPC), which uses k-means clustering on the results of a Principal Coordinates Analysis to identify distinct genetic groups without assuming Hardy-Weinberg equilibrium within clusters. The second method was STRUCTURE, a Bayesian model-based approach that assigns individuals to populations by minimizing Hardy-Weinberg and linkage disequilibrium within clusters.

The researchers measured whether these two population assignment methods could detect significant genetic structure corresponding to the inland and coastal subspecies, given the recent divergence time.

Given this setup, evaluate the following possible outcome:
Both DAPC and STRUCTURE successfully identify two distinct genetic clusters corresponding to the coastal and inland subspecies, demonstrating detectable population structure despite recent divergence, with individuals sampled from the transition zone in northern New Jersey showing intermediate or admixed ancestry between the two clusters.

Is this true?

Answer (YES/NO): NO